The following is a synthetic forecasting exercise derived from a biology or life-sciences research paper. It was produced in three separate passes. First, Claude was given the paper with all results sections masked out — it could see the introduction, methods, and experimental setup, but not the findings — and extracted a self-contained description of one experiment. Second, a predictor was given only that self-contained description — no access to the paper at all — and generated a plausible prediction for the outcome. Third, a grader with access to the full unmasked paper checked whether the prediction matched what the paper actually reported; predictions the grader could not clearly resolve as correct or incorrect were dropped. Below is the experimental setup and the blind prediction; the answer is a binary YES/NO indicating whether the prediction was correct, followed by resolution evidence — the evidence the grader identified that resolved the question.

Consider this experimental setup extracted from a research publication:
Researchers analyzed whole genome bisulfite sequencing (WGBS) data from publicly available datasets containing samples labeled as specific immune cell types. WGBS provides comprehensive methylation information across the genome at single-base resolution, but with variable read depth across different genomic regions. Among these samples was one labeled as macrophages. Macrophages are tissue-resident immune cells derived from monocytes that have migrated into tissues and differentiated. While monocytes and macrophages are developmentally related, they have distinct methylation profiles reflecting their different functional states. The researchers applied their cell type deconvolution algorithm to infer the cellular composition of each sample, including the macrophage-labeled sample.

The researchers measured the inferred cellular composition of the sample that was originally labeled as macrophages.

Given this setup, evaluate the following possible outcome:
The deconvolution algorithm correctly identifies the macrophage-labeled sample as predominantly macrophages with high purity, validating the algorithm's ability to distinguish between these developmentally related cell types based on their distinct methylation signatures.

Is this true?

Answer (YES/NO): NO